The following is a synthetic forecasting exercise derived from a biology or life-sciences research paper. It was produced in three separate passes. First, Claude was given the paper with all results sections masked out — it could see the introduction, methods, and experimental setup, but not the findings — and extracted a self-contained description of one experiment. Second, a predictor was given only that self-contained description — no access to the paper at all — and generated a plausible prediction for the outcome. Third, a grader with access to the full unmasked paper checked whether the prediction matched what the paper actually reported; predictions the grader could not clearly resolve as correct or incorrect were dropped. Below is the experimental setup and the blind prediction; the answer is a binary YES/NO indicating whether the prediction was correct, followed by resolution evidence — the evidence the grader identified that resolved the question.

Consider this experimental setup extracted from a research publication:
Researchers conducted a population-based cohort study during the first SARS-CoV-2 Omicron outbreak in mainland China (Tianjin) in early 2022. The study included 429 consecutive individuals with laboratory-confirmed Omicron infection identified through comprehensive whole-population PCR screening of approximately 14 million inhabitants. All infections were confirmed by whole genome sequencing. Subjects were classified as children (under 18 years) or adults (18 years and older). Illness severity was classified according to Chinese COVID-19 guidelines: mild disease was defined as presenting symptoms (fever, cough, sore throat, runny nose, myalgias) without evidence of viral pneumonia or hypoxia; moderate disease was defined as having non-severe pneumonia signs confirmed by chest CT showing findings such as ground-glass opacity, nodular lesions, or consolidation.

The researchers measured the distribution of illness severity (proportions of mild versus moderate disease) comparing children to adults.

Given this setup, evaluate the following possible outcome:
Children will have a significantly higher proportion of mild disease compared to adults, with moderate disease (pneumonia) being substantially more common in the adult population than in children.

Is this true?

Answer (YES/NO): YES